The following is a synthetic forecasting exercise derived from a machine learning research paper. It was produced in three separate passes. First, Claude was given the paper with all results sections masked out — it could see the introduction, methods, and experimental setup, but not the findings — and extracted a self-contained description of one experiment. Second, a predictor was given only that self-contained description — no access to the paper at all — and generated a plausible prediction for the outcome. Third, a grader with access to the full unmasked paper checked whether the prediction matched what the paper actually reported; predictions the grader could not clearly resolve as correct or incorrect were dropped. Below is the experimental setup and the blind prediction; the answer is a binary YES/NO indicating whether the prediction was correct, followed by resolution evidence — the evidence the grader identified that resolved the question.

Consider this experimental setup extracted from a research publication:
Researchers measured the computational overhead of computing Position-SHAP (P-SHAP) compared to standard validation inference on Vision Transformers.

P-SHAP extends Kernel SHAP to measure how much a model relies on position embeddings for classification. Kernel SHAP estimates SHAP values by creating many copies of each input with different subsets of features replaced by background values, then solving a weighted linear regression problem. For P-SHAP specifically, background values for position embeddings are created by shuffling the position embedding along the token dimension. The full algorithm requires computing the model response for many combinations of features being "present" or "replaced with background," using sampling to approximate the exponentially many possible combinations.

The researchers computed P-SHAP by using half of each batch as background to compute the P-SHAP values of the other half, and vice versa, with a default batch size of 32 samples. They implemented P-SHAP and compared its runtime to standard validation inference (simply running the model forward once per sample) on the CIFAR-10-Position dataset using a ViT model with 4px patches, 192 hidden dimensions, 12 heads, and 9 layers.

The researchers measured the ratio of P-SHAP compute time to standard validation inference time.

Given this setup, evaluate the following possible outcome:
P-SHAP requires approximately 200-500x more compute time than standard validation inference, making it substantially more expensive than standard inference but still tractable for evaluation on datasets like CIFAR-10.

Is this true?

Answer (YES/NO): NO